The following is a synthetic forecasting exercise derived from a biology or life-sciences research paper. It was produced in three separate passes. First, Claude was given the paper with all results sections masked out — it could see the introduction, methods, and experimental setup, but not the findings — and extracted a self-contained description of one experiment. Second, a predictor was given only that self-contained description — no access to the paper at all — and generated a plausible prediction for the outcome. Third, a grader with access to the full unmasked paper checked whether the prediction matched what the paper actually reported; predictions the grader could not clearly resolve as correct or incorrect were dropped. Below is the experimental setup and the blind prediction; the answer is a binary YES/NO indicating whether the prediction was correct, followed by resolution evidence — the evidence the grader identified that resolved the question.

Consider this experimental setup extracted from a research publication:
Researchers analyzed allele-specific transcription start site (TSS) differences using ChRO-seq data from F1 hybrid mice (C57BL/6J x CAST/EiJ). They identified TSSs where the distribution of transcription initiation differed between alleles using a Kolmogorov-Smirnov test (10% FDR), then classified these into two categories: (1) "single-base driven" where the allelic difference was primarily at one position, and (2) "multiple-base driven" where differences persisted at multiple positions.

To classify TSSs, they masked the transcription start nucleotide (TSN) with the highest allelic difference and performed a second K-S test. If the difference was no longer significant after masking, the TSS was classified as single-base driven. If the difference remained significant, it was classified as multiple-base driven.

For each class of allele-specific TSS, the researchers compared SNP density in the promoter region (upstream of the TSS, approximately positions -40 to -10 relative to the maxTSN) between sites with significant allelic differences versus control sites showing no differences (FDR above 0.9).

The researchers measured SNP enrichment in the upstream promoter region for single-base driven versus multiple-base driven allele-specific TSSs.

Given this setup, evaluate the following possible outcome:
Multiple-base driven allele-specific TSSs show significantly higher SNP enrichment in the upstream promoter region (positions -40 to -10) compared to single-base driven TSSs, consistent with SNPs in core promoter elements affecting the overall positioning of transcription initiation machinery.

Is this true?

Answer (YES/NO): YES